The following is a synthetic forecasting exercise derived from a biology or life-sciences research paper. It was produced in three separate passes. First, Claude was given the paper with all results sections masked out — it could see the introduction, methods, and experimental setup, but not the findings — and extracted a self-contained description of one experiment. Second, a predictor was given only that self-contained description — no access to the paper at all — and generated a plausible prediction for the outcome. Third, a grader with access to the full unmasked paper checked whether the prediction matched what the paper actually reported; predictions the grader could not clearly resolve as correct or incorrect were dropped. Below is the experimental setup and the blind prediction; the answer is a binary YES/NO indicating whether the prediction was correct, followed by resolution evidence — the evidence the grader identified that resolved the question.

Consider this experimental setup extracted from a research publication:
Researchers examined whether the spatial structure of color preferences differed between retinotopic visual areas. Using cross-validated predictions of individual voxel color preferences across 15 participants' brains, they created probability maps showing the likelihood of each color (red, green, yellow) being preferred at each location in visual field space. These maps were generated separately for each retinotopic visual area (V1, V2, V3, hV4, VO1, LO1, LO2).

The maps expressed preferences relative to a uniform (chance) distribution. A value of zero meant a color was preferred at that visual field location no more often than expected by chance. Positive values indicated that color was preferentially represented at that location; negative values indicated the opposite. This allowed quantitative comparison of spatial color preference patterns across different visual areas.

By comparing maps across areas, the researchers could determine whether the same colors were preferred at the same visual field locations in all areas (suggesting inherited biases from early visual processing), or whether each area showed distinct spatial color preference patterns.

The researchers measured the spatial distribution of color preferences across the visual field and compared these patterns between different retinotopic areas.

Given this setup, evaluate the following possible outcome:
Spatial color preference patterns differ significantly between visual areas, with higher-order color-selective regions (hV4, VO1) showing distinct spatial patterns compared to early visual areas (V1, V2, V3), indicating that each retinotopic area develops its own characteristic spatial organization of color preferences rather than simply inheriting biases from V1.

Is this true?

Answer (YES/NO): NO